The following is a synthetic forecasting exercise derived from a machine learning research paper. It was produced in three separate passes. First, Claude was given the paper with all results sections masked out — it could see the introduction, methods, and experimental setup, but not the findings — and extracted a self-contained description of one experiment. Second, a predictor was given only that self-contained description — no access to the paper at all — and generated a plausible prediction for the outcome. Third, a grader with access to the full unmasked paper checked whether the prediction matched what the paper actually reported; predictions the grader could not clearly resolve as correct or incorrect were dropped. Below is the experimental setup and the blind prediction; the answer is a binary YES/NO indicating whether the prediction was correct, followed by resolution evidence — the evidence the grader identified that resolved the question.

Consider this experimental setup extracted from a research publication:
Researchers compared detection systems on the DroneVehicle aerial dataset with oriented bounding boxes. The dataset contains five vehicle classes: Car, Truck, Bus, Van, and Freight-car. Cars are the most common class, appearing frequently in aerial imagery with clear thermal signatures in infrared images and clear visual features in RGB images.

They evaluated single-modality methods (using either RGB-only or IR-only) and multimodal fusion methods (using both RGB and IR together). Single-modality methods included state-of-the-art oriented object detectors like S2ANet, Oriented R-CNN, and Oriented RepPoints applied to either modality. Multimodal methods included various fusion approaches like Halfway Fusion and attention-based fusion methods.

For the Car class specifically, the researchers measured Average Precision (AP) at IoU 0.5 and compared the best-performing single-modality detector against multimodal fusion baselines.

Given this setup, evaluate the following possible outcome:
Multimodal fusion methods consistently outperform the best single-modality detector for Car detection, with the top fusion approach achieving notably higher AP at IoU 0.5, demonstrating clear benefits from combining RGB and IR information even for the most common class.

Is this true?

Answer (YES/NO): NO